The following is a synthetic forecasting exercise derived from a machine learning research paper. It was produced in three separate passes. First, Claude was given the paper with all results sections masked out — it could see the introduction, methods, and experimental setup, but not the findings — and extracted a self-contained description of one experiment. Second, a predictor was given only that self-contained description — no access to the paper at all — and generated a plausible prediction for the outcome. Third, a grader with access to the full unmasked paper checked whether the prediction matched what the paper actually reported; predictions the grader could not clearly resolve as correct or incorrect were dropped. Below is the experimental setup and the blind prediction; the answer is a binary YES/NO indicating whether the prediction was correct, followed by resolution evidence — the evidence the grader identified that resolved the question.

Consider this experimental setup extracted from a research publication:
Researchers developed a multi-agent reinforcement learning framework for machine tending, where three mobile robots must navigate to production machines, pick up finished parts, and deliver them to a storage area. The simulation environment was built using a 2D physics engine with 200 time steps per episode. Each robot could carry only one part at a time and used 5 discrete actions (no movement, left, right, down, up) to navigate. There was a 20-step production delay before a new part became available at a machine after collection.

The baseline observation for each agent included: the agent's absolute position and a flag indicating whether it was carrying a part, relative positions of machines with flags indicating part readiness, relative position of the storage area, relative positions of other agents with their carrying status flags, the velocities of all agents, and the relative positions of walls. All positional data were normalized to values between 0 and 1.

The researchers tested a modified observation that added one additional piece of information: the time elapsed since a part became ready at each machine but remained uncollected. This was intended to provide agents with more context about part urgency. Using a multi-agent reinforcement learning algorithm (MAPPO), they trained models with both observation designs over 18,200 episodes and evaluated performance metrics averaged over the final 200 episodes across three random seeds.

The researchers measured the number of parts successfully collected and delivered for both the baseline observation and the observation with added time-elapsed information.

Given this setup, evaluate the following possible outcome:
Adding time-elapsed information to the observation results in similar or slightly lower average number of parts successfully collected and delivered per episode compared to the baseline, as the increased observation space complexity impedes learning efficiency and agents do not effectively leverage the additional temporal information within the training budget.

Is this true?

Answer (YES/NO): NO